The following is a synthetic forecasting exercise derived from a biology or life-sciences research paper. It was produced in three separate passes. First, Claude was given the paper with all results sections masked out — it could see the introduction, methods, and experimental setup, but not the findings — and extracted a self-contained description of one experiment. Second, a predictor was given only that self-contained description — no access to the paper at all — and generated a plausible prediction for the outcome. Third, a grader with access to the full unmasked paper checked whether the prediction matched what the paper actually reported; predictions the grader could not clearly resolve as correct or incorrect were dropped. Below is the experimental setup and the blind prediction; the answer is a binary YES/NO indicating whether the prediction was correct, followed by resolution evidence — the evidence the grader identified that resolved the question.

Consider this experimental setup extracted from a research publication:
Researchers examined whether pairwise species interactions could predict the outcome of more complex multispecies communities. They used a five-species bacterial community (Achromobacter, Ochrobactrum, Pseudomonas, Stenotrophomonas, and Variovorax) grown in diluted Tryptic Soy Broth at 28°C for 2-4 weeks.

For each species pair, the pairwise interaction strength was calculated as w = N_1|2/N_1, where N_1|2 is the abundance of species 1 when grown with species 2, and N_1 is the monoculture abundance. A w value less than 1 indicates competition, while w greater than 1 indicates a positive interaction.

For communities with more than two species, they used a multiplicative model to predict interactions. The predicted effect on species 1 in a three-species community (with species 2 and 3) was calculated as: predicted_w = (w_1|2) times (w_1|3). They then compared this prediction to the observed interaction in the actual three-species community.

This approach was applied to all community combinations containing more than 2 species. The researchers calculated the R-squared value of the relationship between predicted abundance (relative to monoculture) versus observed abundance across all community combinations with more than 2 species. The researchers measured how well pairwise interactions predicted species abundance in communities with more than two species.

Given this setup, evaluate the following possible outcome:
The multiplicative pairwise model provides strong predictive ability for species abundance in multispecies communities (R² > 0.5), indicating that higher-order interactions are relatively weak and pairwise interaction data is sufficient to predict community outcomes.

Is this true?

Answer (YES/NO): YES